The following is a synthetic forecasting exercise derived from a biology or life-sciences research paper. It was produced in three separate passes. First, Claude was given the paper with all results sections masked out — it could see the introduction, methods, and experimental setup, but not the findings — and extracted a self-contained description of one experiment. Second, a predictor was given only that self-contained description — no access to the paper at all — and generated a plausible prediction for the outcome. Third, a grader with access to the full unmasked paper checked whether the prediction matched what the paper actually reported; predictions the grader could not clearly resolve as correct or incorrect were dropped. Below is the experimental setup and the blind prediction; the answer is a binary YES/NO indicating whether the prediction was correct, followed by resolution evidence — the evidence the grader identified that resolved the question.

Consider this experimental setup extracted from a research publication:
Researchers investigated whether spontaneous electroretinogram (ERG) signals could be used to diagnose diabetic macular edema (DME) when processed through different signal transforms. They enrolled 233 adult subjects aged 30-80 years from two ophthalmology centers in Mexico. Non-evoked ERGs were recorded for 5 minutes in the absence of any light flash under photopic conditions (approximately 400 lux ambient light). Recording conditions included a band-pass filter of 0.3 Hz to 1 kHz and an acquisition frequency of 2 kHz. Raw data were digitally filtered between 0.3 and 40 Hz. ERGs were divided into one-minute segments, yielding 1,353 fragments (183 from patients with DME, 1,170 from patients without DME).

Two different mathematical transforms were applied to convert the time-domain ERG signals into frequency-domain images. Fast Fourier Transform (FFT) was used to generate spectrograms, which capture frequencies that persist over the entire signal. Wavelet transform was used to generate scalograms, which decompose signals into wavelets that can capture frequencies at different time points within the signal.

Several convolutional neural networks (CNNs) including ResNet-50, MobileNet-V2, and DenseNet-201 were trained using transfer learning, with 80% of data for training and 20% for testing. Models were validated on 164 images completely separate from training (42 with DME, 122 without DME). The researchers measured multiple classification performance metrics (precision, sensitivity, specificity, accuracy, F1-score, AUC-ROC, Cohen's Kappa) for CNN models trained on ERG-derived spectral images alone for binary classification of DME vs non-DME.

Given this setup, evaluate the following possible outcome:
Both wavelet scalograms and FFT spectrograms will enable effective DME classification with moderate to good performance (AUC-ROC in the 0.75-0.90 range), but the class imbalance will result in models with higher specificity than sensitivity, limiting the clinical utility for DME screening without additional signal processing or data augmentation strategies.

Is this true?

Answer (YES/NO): NO